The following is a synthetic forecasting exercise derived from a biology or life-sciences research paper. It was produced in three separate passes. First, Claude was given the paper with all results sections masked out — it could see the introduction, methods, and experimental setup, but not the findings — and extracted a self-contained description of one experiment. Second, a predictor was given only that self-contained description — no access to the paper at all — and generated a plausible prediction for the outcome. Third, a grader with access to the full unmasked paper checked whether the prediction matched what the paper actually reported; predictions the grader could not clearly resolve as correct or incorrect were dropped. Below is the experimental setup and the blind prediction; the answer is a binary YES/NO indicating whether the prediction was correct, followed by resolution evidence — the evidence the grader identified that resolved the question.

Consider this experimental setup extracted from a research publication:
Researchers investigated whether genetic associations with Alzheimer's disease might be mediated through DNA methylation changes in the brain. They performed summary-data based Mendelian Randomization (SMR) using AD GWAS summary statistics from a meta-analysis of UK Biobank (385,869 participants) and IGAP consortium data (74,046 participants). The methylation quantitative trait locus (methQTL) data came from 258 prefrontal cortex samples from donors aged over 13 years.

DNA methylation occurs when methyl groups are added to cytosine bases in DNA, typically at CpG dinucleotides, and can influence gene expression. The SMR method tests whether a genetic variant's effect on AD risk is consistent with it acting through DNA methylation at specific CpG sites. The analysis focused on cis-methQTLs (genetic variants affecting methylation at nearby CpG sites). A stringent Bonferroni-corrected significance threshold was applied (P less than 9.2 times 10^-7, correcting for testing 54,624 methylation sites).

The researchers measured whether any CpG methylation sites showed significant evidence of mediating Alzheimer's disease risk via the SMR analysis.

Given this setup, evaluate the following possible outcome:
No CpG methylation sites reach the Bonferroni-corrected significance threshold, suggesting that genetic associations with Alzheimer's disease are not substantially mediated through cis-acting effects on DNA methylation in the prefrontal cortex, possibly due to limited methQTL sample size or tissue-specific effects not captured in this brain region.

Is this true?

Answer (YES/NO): NO